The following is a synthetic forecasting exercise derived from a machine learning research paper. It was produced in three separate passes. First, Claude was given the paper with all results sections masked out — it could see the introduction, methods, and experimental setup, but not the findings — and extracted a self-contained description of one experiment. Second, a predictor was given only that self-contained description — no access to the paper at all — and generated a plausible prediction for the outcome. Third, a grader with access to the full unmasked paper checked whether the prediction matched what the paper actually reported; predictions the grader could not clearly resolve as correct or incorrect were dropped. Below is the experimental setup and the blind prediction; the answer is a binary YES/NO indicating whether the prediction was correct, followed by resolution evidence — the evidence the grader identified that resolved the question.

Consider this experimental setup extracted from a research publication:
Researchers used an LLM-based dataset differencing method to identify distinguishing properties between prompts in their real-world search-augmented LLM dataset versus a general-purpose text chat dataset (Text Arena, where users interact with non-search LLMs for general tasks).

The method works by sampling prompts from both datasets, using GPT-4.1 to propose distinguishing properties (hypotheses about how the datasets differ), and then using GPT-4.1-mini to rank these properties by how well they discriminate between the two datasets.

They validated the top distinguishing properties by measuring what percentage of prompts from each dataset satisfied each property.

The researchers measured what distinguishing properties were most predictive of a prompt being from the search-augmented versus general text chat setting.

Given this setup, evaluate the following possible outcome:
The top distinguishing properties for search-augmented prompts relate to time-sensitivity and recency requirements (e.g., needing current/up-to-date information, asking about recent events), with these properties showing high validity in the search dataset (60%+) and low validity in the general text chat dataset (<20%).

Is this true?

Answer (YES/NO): NO